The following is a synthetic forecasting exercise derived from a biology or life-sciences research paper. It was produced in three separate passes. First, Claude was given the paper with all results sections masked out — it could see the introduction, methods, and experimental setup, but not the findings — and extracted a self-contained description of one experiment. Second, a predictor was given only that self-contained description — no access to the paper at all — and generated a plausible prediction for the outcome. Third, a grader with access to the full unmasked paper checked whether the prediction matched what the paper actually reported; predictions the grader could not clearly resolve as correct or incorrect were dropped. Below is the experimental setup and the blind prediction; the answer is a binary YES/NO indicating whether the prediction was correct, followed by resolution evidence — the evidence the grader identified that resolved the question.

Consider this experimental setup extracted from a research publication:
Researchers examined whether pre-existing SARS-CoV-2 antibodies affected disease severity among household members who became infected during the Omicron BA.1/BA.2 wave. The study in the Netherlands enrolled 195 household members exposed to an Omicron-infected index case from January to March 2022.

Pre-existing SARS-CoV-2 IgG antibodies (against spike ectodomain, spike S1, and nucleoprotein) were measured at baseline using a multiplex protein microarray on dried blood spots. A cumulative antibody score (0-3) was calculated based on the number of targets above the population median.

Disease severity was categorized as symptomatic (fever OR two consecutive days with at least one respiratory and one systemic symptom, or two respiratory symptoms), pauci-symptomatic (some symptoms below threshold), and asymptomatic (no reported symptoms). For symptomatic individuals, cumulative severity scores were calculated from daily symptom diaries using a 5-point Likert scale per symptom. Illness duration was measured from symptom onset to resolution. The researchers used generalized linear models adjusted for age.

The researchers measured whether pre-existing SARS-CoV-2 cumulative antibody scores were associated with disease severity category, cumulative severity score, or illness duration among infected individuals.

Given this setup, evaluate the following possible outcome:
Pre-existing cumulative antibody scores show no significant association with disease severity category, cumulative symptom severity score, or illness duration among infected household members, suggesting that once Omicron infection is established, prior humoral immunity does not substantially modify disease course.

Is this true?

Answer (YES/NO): YES